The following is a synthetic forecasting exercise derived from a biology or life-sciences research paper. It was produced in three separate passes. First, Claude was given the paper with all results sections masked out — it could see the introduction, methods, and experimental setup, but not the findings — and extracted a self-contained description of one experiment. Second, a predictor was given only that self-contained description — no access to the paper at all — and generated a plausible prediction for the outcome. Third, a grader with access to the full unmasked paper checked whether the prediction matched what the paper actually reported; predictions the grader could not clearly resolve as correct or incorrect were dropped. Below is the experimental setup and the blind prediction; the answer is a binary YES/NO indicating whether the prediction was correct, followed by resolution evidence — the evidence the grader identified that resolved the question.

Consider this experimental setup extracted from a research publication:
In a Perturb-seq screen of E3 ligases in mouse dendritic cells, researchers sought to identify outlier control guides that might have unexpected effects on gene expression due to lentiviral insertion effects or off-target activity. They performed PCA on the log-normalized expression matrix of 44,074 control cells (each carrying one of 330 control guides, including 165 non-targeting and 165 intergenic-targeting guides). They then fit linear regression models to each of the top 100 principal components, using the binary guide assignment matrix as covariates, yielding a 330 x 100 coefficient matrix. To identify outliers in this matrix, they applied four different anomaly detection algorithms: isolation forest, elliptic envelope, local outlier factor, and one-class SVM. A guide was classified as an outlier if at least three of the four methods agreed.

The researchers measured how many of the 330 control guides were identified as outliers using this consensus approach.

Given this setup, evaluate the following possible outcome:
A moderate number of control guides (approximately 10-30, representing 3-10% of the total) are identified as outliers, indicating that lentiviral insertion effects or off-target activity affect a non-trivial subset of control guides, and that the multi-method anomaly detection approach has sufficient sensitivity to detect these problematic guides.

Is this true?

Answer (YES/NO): NO